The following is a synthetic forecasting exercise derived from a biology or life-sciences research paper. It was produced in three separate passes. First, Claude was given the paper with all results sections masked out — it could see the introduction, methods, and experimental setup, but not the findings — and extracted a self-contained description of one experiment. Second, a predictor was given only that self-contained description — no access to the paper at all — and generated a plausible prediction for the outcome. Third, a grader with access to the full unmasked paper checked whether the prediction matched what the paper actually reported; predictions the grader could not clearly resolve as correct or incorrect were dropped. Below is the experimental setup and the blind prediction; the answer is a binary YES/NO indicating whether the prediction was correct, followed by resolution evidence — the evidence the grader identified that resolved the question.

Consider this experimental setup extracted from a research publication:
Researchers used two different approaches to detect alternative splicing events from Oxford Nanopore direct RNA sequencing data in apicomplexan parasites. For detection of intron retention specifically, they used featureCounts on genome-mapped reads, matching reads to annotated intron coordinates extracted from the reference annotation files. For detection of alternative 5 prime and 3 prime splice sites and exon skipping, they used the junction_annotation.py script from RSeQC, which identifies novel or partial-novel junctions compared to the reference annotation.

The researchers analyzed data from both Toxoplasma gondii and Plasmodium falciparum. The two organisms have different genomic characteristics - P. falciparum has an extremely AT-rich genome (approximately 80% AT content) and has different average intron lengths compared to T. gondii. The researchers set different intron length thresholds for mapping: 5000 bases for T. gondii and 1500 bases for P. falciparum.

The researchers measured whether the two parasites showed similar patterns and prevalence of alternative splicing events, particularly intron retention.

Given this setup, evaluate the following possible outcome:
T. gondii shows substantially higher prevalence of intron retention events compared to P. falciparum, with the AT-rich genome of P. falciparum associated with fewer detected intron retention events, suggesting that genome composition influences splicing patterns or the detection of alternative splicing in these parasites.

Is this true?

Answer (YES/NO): NO